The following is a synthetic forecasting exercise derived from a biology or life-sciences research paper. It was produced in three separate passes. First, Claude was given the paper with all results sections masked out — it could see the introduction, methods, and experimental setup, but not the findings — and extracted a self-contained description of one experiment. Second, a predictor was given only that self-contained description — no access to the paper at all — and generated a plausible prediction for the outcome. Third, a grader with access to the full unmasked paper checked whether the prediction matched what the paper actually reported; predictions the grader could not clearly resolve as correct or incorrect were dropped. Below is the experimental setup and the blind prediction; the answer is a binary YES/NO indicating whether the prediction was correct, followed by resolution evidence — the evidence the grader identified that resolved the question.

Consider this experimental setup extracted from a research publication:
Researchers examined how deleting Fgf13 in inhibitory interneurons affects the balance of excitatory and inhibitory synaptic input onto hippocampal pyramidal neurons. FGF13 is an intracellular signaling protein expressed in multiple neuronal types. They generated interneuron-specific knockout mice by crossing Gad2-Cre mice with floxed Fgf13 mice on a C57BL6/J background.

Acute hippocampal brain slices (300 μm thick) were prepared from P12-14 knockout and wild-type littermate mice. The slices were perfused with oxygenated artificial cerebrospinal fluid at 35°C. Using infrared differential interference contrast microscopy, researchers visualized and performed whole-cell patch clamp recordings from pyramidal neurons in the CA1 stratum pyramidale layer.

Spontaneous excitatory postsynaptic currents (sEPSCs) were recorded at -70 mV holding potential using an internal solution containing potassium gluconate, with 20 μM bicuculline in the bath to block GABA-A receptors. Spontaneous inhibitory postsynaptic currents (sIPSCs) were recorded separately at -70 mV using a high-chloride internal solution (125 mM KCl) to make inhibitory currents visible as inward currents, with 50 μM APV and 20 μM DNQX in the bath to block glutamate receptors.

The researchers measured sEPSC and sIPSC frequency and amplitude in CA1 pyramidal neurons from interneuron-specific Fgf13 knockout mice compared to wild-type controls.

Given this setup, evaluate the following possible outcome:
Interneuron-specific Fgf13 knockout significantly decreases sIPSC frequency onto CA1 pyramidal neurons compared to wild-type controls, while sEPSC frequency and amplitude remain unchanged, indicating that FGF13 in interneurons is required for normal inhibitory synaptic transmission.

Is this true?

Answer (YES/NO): NO